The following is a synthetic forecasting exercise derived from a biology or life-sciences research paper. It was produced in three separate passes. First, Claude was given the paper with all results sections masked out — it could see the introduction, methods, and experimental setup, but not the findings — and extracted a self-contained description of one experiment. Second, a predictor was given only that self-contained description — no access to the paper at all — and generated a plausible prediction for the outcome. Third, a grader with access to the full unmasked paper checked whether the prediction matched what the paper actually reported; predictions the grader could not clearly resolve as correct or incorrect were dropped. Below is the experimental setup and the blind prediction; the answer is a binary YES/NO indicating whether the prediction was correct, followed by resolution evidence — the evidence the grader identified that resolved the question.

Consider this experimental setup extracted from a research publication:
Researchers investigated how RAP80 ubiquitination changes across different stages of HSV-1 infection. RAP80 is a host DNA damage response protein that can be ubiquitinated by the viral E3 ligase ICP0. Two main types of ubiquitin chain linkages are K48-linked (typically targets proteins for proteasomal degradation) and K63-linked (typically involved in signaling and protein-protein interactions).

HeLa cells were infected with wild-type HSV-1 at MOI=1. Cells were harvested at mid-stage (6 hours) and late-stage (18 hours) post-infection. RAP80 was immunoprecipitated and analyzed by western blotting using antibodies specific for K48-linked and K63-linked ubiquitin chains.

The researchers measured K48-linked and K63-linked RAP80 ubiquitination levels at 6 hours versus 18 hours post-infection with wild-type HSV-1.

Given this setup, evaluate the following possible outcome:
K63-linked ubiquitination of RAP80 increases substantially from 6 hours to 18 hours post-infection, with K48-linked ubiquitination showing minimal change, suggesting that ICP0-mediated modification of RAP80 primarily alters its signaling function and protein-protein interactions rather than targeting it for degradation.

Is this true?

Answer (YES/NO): NO